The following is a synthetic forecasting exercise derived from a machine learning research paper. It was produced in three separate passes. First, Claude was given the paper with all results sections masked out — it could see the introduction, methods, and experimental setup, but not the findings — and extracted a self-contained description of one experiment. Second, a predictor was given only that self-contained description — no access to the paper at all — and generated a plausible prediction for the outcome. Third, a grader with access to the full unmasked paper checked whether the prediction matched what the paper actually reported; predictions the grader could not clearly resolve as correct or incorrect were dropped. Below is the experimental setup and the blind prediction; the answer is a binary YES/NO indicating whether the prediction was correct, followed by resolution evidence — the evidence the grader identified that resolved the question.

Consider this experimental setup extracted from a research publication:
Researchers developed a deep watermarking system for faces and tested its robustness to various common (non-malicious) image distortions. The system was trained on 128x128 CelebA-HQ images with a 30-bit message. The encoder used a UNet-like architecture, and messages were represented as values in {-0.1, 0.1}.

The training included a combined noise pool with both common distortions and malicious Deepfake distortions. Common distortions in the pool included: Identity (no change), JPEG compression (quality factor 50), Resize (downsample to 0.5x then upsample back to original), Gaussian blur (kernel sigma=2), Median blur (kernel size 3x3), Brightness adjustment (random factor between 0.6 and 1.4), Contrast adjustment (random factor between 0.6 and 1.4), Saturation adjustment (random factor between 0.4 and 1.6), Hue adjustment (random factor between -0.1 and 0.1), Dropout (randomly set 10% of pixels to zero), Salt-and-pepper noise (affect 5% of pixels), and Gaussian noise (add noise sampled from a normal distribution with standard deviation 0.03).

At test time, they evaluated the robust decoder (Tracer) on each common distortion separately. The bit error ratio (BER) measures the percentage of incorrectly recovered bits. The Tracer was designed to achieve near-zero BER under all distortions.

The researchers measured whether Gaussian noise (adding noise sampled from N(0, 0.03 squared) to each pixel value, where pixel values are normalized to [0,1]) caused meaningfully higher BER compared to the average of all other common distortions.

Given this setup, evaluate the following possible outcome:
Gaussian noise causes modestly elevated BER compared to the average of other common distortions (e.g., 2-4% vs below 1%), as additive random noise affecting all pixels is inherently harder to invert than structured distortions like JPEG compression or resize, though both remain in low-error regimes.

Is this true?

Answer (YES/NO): NO